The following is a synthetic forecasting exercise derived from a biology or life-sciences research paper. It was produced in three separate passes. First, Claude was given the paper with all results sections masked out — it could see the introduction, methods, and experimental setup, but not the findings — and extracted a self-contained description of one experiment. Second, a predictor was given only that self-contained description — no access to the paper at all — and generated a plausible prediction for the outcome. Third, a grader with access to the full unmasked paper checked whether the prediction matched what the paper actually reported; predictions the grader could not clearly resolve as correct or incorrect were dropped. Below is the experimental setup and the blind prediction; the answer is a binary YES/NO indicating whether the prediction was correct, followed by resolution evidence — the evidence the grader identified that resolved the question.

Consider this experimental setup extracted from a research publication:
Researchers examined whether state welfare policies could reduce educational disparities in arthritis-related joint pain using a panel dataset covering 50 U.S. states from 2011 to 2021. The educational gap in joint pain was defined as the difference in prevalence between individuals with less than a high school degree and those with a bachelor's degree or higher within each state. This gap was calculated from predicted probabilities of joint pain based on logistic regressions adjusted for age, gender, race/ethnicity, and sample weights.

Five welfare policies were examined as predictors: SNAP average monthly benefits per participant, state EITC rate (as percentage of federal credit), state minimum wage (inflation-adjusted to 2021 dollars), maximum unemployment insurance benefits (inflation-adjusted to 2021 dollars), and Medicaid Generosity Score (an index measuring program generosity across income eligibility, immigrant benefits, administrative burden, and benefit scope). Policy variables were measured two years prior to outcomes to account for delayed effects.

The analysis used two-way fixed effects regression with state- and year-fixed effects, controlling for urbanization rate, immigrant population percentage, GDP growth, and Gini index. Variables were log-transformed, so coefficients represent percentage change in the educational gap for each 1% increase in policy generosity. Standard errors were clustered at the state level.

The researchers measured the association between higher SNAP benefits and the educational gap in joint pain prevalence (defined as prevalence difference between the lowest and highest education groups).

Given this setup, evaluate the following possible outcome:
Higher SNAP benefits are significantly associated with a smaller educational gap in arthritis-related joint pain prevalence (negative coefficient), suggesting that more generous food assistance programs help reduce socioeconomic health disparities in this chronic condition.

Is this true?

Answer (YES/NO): NO